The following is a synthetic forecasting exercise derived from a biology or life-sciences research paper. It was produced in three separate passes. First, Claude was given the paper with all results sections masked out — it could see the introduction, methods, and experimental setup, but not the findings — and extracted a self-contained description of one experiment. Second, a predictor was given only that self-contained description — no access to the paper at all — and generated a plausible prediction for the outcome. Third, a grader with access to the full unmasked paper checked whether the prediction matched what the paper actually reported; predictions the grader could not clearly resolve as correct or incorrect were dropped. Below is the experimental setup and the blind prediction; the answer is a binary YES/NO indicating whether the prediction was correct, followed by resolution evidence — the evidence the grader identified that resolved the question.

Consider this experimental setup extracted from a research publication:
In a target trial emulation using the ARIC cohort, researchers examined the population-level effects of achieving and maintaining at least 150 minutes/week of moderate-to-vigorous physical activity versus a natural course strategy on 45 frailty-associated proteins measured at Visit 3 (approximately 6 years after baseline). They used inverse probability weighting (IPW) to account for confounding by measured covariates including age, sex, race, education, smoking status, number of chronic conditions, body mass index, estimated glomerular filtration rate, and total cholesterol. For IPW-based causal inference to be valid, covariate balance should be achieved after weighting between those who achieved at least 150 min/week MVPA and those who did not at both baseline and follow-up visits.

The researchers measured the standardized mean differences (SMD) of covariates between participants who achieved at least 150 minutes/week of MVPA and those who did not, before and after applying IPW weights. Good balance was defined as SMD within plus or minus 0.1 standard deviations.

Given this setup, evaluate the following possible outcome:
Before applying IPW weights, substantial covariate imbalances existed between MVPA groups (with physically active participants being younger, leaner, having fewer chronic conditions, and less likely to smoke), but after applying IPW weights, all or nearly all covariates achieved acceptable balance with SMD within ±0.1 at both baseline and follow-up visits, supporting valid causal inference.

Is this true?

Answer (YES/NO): NO